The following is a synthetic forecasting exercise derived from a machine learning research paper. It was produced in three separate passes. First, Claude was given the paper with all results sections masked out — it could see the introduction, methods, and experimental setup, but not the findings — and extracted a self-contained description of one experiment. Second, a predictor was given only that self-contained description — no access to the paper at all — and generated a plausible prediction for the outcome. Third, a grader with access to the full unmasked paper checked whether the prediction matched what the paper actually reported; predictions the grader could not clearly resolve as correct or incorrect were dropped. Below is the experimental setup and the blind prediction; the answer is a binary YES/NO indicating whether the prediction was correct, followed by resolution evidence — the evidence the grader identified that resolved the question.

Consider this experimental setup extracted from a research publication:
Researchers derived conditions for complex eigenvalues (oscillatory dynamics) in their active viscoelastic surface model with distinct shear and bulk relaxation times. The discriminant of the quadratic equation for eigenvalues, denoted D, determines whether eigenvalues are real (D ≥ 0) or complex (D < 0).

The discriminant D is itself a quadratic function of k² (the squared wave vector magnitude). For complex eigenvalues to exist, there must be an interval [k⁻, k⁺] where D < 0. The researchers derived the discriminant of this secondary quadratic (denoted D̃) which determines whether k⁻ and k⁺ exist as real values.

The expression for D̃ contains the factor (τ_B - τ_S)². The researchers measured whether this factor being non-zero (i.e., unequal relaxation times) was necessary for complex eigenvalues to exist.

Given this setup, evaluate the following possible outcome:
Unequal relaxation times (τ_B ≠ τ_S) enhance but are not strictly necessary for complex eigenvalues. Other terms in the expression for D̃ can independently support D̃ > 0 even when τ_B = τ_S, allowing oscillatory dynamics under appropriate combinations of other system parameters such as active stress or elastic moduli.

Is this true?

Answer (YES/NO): NO